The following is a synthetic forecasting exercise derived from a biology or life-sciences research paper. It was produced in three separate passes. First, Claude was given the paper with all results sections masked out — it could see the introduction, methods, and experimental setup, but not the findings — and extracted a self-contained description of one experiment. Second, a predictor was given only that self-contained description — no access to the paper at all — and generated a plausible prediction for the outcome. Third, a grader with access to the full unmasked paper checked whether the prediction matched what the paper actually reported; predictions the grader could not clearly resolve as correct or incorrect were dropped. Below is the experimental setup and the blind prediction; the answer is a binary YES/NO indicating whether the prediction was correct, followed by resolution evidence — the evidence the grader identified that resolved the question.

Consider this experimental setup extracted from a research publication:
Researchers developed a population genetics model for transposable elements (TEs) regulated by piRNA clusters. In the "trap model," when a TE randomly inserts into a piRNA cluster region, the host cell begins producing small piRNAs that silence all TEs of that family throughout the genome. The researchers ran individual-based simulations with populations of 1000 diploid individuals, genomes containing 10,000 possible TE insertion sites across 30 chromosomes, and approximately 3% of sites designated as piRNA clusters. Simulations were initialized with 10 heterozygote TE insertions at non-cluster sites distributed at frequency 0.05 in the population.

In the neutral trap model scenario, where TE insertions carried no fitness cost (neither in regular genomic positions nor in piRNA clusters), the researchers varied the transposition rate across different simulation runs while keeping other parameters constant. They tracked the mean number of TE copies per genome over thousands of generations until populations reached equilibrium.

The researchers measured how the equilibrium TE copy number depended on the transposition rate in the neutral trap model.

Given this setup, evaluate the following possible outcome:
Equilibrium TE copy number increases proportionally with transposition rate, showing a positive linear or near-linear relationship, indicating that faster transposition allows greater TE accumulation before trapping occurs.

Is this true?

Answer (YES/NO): NO